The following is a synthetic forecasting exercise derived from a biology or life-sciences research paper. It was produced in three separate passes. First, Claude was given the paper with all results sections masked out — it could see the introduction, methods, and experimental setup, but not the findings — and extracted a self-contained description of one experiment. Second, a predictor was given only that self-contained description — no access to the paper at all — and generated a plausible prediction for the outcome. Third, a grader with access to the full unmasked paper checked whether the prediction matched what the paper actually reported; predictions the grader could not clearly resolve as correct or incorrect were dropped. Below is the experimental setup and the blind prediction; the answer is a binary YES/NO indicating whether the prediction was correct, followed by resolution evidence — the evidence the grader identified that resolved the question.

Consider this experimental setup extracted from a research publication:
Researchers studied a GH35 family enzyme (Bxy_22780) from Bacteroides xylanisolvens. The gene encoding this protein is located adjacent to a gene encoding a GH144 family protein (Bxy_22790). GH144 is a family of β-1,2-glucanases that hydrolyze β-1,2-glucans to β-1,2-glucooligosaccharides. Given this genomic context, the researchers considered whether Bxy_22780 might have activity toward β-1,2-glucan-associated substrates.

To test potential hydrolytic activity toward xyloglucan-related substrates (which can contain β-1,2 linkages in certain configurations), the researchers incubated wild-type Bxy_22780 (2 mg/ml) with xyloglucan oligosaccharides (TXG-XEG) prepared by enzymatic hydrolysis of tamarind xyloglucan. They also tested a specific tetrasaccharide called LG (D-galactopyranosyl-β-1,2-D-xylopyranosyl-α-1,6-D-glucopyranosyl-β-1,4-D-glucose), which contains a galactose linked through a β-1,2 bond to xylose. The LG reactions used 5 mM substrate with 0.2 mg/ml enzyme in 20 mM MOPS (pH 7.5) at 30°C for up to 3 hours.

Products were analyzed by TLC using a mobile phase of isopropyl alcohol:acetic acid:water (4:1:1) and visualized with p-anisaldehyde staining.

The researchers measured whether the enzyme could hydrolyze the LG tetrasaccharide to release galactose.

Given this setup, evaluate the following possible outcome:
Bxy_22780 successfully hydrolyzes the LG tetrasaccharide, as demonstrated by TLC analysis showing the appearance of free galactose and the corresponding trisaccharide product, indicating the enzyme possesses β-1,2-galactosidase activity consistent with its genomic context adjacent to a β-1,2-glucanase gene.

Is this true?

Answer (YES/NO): NO